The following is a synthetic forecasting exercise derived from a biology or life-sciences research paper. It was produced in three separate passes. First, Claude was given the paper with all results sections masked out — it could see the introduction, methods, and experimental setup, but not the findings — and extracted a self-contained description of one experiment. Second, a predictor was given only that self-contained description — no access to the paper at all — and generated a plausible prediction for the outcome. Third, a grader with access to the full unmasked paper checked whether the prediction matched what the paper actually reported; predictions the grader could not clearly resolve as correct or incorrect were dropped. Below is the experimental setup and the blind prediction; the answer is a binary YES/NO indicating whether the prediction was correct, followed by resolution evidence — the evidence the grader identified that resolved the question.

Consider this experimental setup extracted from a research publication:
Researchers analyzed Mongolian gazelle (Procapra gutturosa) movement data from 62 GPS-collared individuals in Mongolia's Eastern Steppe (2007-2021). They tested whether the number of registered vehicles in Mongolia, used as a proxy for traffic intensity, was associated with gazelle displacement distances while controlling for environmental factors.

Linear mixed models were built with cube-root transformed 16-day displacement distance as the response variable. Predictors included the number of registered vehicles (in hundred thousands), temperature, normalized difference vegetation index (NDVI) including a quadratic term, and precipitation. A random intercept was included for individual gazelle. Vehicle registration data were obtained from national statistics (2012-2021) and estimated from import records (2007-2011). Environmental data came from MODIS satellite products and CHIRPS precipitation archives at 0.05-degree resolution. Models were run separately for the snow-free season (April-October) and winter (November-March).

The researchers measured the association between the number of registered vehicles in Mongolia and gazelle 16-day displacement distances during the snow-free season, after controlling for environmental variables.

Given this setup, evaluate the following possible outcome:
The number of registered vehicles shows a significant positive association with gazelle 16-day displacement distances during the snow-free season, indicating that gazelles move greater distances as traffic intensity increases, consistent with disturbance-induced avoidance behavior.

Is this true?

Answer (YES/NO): NO